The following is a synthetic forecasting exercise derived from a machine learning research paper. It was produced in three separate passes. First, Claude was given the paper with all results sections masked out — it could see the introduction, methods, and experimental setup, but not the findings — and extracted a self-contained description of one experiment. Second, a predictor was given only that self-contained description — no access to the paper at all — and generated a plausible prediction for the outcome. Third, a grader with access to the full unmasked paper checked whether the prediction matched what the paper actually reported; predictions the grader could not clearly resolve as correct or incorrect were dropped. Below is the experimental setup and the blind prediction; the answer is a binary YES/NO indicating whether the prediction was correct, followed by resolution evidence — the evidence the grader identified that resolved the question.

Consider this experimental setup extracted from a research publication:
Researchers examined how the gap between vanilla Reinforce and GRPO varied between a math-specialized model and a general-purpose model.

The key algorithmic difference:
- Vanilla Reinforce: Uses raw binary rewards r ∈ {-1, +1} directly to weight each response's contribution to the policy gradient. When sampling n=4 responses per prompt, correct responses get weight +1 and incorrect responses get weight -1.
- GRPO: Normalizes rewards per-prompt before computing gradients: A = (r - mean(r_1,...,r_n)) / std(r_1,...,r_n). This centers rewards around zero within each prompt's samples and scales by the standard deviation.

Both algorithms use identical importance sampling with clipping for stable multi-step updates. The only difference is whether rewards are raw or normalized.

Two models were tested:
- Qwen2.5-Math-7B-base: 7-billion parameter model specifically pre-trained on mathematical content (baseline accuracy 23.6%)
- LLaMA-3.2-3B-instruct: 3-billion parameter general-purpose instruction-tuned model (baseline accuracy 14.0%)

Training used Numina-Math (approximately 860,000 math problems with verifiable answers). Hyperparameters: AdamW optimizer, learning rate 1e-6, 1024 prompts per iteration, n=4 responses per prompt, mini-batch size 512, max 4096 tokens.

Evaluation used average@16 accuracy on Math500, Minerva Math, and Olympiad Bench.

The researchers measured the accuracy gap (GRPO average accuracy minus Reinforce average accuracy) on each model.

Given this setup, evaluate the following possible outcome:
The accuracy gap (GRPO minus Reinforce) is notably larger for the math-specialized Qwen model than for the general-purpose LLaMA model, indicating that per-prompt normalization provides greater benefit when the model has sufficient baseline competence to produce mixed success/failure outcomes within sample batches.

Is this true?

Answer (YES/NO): NO